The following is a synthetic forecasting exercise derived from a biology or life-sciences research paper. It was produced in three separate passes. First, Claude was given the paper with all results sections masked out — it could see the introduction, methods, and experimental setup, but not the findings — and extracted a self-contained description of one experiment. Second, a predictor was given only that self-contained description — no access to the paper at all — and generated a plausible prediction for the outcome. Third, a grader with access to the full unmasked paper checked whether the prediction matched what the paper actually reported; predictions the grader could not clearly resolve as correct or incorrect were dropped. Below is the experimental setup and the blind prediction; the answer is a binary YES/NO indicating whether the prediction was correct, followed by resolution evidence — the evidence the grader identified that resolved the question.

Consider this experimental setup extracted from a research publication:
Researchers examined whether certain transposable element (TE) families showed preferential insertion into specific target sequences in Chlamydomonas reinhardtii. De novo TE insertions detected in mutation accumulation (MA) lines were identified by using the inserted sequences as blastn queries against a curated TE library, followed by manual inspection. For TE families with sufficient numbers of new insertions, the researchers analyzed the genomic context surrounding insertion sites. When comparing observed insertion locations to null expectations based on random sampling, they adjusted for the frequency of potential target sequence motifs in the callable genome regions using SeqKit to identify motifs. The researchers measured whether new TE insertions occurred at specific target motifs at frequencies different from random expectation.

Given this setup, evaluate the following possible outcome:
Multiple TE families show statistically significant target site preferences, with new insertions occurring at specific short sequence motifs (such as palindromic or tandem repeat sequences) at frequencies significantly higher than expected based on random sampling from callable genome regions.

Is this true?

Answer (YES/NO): YES